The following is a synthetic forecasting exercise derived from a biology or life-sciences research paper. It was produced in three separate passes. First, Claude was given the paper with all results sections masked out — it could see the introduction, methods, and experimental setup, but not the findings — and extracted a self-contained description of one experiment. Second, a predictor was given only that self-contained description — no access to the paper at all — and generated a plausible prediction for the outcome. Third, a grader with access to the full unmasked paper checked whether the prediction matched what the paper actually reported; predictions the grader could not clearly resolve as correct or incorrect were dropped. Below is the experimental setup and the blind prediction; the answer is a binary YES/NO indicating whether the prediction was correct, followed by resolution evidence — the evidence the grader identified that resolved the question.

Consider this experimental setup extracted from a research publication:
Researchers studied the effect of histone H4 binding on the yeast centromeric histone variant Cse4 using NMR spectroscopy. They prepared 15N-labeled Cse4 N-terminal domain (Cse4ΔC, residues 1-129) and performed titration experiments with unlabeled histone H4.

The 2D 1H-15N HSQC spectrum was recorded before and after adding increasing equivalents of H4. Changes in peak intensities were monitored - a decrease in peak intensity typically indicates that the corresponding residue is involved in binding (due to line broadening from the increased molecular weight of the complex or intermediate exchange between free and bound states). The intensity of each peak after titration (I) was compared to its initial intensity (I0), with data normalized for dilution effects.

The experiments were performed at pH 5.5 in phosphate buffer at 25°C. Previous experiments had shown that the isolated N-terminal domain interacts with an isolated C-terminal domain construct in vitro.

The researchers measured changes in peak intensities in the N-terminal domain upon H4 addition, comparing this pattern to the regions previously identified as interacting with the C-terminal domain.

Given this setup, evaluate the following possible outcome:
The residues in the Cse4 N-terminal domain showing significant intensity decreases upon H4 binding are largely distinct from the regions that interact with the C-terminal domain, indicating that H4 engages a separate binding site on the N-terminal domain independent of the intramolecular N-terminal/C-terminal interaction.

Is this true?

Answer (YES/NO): NO